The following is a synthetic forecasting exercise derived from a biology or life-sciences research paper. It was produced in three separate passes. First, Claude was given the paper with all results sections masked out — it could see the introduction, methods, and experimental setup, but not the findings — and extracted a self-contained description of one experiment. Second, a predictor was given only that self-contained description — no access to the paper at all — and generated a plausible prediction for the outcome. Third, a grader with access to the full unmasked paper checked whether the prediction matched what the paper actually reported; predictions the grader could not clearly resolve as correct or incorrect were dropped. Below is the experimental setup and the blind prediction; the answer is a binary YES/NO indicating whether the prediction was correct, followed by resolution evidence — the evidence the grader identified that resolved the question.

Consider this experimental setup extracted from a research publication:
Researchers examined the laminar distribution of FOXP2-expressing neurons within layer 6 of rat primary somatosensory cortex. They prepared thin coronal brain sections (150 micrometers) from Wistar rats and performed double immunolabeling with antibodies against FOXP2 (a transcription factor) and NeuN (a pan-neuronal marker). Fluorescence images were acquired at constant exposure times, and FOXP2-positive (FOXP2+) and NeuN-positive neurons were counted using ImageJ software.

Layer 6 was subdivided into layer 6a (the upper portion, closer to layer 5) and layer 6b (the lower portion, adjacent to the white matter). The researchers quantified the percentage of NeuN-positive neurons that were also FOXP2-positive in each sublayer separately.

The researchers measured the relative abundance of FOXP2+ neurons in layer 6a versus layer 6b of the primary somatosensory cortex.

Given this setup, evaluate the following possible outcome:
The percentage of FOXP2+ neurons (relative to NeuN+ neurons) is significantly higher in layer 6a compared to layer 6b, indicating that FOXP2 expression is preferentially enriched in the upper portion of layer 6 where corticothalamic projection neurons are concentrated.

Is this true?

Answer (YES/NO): NO